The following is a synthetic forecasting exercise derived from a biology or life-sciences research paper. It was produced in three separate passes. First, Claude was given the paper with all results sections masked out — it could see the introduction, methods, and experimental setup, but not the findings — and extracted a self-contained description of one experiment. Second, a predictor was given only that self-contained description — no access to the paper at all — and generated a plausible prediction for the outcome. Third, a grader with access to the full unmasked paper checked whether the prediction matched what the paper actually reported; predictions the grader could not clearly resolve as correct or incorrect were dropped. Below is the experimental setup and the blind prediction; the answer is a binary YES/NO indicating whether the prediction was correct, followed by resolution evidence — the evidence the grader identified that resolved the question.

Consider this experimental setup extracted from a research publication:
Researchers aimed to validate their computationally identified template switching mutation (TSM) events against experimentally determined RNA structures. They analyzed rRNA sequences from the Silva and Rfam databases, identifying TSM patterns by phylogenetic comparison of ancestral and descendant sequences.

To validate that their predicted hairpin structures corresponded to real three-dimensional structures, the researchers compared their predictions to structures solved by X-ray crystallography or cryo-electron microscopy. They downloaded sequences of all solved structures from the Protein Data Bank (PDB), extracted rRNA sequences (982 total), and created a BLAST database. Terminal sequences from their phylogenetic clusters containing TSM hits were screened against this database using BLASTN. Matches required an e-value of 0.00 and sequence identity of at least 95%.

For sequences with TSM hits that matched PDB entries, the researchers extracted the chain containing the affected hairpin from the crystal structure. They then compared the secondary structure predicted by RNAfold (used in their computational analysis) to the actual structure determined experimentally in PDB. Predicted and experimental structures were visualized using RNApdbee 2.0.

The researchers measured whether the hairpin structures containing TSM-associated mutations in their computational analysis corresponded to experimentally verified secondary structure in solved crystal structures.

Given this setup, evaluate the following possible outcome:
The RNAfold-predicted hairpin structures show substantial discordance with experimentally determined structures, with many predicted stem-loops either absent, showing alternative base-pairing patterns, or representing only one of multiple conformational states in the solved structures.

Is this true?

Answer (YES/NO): NO